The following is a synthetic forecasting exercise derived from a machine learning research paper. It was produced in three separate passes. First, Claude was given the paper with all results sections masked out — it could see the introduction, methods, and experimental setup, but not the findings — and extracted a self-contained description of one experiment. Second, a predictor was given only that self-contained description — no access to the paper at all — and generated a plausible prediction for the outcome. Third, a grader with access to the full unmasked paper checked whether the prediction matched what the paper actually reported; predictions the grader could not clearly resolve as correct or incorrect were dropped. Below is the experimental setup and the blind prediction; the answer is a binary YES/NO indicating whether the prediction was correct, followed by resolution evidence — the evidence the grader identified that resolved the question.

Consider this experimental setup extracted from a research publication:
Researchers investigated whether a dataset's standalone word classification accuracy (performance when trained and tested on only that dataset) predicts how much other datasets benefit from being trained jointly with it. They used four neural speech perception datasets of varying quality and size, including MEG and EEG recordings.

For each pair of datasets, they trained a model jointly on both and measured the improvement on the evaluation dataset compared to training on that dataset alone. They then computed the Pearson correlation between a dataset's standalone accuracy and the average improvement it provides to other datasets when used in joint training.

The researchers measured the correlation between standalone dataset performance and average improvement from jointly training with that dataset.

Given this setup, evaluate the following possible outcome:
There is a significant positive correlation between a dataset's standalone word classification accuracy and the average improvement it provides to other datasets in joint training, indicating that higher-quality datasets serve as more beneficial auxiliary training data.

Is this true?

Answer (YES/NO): YES